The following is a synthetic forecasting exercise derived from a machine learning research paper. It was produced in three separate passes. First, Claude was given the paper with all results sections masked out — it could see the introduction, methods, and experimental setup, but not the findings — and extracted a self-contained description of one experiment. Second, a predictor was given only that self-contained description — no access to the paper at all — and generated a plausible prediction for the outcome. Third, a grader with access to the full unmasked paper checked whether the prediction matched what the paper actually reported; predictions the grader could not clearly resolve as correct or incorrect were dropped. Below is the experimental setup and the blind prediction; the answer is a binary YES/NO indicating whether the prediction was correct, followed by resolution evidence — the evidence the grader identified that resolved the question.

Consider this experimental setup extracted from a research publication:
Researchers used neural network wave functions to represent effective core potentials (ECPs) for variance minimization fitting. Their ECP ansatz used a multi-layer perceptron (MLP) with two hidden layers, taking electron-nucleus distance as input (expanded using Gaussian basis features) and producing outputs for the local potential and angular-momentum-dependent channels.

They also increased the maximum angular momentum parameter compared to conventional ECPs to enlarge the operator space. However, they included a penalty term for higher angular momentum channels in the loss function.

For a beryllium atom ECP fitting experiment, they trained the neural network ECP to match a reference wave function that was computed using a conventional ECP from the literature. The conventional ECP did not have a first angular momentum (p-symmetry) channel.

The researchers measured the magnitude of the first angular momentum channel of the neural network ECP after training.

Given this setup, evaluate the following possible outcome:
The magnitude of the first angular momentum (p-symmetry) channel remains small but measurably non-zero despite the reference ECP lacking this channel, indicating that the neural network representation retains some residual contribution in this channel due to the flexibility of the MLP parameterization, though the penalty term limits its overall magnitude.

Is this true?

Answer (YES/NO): NO